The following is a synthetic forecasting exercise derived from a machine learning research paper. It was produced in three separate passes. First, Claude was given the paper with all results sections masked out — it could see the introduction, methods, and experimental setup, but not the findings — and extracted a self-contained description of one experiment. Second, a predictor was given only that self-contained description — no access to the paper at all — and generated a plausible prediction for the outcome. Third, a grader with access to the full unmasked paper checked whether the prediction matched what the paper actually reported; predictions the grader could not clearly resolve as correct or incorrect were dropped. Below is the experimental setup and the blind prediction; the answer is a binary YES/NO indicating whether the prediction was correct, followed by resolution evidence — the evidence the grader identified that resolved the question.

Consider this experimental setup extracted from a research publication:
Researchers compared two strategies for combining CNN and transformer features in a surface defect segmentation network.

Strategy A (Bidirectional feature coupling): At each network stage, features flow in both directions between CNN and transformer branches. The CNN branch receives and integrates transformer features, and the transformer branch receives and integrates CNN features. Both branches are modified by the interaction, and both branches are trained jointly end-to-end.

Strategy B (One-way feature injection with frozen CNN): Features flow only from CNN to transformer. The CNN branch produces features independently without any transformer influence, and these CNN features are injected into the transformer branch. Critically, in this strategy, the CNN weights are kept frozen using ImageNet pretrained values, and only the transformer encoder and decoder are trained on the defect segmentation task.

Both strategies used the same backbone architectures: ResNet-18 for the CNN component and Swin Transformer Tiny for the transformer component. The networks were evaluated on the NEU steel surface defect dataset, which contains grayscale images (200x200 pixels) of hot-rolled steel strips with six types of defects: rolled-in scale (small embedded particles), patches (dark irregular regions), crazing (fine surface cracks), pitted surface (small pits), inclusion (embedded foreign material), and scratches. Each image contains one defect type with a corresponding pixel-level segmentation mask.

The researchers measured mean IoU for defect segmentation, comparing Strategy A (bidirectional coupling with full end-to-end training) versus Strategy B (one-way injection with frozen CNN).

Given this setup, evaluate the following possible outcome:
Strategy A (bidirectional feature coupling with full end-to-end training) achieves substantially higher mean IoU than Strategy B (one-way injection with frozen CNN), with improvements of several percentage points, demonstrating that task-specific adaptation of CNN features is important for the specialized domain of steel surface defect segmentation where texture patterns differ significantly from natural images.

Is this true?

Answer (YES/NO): NO